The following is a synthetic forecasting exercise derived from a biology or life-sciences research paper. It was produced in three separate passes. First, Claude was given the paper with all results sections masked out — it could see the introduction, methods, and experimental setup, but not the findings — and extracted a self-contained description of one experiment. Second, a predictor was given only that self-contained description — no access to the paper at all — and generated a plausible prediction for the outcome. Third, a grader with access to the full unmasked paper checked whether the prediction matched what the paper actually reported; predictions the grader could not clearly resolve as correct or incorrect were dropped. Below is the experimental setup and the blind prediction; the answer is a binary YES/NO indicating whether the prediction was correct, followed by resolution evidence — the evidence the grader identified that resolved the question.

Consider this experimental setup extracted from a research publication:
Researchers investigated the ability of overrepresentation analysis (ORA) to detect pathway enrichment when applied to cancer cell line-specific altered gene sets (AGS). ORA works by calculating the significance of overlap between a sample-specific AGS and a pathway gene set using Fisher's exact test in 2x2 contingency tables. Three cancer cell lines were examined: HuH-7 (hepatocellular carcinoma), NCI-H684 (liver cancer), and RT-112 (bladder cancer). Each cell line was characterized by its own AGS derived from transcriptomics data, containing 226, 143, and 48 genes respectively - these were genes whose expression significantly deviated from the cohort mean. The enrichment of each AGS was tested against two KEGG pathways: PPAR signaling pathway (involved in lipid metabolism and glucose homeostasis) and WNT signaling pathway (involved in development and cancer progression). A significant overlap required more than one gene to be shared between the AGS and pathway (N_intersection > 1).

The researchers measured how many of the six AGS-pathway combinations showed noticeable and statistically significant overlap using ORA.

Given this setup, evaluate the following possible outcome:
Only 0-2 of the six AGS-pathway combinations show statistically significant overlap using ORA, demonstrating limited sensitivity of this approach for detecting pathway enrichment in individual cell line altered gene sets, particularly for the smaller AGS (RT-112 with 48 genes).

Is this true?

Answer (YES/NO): YES